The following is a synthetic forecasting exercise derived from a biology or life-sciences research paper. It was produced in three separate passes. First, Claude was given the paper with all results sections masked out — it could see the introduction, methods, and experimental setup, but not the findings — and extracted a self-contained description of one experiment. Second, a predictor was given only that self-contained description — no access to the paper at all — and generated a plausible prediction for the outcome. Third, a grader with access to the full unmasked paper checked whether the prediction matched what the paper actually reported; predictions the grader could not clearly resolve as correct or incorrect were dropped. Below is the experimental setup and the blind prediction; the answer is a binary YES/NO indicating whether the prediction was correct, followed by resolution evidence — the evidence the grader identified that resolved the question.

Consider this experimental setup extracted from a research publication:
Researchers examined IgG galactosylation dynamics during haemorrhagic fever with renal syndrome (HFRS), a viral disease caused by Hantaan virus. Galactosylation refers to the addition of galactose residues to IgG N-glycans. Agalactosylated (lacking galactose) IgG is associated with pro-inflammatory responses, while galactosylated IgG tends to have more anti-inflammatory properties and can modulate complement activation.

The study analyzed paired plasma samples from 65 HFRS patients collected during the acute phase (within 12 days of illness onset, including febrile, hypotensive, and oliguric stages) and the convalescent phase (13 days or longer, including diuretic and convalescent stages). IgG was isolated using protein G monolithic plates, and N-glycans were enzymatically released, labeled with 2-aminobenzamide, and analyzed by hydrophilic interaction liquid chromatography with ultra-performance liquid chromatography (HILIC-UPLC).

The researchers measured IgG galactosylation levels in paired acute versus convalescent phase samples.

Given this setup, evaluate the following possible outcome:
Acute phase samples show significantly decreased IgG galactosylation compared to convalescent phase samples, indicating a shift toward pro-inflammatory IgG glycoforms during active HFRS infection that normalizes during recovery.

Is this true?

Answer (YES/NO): NO